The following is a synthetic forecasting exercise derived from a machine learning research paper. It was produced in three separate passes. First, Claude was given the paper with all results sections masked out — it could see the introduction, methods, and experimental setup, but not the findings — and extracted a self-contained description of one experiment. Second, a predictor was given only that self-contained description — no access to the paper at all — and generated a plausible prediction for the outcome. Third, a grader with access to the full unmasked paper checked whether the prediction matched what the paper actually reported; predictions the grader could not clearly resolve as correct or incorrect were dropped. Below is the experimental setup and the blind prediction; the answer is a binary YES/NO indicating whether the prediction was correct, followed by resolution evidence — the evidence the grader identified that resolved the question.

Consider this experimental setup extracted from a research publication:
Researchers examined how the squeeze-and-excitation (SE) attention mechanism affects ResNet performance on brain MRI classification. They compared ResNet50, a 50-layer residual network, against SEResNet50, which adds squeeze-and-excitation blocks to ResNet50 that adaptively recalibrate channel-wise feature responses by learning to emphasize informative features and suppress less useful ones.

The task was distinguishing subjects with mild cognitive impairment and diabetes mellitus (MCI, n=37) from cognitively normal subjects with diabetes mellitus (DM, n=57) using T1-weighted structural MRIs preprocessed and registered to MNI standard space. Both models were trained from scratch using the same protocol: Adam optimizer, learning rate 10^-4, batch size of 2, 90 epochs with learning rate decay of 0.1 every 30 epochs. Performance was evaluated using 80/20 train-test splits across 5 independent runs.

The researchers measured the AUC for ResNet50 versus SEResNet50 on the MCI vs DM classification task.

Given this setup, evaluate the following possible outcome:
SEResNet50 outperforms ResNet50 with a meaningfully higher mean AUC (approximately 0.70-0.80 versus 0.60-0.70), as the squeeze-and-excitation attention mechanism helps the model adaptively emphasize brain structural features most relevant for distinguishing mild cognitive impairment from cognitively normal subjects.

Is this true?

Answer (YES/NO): NO